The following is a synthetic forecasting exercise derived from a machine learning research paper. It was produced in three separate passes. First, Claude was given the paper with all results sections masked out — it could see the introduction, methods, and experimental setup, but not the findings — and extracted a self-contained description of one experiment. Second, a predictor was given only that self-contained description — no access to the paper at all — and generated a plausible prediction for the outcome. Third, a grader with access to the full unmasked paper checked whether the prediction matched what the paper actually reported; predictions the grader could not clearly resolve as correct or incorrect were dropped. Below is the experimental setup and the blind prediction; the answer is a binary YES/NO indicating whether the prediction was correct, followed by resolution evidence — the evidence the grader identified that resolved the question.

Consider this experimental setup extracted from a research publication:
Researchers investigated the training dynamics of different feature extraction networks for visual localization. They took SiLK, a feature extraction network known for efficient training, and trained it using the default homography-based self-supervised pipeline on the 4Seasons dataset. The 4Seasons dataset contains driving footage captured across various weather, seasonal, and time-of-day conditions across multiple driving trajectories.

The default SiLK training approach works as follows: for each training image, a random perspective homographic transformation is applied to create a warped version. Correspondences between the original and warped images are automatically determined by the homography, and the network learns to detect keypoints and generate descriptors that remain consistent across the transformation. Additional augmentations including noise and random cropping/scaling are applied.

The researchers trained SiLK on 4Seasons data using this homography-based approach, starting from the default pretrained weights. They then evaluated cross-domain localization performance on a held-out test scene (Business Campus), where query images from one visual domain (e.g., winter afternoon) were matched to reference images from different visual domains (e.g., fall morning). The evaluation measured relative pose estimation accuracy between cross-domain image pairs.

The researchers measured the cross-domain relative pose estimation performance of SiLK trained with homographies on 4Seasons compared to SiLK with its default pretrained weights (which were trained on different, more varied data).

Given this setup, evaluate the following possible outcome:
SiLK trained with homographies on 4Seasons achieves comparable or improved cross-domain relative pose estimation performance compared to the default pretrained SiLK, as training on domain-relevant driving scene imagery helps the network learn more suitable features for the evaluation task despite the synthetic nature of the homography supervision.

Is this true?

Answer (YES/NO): NO